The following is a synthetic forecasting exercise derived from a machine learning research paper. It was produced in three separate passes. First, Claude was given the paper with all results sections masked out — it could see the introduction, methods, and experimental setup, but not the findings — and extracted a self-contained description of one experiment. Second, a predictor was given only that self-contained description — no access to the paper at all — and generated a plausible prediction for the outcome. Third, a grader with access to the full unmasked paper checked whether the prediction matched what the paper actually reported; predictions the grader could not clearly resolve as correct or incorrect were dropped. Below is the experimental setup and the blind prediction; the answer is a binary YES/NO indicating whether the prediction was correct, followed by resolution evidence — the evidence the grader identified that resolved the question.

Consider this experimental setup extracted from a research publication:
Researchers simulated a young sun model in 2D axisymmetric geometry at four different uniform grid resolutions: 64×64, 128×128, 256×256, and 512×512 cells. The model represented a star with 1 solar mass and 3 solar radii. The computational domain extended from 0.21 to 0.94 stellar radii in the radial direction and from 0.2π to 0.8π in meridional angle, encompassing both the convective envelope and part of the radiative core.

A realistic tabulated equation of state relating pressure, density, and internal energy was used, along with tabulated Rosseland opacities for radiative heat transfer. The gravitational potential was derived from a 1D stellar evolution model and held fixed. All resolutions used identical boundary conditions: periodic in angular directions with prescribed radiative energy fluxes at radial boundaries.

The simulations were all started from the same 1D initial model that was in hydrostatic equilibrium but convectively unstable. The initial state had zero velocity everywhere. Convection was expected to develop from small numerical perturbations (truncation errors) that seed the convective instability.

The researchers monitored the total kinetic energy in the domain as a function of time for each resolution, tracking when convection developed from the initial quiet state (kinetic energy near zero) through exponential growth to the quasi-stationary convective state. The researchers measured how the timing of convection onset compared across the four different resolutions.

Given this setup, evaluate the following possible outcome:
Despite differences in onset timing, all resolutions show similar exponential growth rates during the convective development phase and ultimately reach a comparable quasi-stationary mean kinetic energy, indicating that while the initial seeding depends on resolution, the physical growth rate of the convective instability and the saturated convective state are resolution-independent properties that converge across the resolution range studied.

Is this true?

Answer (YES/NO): YES